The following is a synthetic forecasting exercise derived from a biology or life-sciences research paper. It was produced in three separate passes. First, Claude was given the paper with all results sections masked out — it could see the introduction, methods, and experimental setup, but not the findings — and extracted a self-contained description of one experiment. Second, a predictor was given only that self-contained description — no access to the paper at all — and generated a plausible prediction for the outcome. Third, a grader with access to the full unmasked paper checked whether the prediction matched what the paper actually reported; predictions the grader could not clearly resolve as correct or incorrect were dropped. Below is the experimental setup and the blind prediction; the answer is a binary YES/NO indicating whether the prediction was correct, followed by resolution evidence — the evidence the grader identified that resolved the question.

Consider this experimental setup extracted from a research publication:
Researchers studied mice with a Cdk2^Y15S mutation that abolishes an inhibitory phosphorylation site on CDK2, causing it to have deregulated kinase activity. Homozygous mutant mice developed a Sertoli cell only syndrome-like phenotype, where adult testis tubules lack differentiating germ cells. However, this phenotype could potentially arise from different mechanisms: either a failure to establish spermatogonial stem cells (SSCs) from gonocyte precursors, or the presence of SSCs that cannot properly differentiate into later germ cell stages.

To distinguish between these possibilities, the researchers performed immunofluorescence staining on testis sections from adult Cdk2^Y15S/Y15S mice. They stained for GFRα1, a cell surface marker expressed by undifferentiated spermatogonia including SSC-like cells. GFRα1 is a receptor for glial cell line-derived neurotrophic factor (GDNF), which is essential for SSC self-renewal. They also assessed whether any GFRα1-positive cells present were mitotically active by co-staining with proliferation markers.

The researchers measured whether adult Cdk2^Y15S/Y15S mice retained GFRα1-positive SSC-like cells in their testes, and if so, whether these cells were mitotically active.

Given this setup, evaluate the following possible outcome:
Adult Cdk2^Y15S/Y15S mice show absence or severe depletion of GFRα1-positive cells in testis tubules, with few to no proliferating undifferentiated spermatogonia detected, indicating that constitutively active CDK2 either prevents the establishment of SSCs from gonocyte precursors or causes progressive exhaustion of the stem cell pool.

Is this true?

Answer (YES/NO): NO